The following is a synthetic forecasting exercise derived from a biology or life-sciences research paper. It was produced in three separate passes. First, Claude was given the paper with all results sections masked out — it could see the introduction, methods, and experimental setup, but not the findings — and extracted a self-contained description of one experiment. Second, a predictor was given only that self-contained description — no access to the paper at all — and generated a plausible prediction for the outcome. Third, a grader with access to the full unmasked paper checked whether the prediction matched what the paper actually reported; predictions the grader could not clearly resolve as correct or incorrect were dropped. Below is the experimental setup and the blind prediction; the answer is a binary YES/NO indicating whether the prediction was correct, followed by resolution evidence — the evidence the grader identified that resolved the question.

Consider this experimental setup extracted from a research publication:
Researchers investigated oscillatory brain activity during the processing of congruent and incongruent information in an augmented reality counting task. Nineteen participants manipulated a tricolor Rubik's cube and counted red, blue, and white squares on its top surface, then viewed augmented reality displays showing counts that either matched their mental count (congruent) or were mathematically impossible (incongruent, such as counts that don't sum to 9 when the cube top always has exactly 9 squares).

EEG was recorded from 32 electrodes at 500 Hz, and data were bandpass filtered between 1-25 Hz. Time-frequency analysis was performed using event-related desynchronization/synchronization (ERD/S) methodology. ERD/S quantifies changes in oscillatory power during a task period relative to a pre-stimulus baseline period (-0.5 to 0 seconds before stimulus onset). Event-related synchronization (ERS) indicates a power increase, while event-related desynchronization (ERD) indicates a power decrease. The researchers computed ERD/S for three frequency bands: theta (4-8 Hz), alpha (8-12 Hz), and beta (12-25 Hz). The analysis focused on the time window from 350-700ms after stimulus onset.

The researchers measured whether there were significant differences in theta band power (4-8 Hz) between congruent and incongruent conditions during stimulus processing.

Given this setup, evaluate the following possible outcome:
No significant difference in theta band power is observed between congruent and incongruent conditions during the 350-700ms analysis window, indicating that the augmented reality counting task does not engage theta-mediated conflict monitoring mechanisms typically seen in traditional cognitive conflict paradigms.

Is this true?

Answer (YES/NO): NO